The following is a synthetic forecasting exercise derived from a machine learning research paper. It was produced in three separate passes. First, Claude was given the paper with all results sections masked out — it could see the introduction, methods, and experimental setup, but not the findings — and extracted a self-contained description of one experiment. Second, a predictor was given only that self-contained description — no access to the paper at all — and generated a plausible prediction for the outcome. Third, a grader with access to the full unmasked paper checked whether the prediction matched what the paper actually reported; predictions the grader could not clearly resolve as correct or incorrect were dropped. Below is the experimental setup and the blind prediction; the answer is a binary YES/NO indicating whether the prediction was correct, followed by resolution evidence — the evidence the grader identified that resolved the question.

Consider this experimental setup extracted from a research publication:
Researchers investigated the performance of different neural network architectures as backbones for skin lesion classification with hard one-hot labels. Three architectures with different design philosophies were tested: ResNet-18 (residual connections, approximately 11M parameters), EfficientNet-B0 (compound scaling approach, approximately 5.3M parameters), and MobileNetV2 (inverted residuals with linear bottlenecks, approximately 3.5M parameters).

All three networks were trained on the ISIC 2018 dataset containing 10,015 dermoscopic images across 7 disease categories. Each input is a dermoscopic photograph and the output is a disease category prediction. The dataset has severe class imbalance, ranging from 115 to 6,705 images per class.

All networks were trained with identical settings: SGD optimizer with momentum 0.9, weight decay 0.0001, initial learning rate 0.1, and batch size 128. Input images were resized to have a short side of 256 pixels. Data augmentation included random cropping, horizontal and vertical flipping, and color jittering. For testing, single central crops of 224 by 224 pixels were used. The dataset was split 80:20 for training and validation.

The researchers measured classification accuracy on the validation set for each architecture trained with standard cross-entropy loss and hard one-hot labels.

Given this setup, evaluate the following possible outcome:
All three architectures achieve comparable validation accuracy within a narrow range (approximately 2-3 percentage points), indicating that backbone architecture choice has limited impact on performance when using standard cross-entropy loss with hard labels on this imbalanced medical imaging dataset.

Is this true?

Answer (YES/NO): NO